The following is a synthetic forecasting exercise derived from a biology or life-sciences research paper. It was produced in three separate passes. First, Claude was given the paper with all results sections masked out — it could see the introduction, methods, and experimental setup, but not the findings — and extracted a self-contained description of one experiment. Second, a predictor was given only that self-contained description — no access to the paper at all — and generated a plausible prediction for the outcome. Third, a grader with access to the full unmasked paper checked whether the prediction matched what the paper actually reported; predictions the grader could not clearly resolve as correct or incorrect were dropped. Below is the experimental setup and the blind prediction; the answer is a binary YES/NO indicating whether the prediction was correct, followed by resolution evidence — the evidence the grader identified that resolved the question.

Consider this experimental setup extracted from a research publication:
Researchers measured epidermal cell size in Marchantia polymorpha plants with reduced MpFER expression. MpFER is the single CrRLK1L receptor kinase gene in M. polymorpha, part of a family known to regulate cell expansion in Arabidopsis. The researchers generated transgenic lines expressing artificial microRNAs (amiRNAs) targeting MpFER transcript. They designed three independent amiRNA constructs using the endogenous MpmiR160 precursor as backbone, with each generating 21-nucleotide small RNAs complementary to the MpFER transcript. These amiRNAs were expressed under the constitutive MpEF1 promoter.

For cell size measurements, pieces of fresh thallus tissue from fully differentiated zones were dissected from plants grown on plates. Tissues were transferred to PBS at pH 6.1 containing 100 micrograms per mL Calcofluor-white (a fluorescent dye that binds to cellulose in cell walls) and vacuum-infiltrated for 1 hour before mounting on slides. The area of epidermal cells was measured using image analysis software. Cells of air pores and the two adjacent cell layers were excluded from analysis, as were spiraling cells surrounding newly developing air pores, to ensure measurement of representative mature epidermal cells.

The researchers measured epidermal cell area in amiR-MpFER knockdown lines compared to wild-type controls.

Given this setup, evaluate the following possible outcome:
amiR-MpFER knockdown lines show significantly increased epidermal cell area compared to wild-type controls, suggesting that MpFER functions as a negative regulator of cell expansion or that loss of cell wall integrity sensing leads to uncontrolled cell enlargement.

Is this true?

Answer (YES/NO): NO